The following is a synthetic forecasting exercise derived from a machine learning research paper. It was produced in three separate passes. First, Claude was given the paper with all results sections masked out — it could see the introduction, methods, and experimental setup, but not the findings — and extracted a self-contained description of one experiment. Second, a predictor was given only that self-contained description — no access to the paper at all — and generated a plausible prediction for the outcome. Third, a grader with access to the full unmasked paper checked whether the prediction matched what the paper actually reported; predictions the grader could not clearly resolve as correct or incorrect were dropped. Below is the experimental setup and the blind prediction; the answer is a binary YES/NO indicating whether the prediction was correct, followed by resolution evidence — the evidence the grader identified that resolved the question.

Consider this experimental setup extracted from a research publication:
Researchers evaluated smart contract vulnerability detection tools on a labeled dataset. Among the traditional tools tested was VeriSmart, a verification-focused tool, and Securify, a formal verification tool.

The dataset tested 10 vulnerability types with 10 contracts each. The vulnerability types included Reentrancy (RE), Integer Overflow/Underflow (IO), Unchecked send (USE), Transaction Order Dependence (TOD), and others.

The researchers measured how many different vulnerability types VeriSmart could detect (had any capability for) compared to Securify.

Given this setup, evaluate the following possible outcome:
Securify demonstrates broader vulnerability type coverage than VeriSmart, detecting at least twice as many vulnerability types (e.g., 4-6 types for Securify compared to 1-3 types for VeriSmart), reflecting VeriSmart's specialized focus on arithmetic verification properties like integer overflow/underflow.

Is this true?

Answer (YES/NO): NO